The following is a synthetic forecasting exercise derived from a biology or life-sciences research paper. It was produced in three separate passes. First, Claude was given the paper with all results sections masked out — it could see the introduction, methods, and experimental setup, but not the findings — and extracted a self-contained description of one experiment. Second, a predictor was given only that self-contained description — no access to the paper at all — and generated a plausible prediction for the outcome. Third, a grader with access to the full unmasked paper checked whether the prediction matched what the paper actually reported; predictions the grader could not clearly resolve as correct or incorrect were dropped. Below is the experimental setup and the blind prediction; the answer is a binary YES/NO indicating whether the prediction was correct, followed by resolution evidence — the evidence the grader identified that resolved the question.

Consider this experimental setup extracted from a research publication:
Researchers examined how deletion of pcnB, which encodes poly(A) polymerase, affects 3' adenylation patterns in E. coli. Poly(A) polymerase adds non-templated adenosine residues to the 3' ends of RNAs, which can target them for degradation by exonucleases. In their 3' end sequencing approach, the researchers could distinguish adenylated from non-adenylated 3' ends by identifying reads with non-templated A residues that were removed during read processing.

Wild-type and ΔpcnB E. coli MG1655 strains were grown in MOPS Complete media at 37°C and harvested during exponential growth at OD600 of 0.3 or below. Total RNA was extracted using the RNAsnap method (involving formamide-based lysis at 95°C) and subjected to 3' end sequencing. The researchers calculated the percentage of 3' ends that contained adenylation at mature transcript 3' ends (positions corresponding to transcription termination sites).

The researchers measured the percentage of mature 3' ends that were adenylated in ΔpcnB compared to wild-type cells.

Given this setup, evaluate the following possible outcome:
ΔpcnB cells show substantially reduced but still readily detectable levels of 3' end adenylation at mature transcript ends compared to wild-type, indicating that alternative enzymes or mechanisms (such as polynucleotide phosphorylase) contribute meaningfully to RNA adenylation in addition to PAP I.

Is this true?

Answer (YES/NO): NO